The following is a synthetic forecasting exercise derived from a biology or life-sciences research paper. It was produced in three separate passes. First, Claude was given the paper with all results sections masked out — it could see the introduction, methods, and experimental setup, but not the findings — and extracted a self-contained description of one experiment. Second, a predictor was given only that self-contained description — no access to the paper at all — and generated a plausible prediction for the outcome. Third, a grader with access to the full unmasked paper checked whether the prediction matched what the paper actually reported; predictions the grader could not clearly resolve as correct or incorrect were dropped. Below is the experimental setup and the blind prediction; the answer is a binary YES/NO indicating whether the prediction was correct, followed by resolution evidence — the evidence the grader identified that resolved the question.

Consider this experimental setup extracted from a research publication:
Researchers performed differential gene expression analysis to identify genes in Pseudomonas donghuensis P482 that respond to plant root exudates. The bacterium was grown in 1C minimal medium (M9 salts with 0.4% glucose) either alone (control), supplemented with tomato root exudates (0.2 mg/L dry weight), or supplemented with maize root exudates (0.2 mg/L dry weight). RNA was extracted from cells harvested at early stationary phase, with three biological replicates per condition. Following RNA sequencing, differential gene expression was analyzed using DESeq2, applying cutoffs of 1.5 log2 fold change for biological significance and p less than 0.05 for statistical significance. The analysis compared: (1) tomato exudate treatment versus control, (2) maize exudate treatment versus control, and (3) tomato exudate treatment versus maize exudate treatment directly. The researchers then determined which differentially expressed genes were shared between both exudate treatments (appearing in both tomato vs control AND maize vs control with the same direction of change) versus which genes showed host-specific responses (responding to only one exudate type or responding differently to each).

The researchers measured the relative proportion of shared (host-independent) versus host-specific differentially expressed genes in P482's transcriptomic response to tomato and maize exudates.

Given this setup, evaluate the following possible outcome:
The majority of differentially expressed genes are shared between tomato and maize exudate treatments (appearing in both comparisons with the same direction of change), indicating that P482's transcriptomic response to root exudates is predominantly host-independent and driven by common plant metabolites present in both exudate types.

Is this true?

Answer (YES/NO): NO